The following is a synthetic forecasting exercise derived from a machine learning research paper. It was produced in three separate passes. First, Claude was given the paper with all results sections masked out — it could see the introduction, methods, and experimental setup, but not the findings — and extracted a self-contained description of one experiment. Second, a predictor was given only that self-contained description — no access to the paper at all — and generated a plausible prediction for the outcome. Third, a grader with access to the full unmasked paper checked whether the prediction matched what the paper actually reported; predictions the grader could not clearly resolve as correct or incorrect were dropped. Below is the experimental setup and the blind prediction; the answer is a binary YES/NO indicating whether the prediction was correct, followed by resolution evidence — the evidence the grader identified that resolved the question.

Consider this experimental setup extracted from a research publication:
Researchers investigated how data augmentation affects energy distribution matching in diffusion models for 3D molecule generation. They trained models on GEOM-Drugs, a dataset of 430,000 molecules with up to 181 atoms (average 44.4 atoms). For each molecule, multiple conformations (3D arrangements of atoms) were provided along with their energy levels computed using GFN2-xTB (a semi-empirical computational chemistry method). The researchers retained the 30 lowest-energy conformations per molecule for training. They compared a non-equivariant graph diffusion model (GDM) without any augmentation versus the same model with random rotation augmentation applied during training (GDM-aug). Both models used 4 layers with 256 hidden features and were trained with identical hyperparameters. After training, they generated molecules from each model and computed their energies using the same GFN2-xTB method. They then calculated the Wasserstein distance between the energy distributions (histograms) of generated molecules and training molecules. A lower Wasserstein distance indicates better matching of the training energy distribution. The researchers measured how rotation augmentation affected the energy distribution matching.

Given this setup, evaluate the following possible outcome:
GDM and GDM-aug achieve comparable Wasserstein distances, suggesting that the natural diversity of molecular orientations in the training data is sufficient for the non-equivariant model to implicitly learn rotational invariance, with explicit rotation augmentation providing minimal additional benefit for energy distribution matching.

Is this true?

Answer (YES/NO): NO